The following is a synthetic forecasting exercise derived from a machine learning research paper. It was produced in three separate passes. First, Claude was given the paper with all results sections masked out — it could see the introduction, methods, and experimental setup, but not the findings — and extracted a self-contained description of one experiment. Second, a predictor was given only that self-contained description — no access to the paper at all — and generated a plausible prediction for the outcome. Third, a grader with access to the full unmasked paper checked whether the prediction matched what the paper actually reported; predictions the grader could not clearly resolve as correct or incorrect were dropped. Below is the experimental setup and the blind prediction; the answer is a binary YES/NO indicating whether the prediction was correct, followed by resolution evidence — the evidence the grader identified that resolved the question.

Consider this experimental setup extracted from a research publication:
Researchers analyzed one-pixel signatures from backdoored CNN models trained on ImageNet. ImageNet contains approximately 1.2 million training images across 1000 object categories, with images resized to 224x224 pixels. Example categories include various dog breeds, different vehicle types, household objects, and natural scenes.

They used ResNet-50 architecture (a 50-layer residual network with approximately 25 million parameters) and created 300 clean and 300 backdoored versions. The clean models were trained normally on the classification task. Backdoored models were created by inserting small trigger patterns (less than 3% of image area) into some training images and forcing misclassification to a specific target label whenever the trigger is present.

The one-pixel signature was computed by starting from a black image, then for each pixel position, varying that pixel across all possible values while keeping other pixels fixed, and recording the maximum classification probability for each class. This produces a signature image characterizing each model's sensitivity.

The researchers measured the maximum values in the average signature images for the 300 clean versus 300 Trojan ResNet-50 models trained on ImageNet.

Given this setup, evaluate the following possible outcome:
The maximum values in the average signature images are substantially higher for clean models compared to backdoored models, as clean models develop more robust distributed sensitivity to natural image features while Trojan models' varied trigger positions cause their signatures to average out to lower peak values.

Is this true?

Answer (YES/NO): NO